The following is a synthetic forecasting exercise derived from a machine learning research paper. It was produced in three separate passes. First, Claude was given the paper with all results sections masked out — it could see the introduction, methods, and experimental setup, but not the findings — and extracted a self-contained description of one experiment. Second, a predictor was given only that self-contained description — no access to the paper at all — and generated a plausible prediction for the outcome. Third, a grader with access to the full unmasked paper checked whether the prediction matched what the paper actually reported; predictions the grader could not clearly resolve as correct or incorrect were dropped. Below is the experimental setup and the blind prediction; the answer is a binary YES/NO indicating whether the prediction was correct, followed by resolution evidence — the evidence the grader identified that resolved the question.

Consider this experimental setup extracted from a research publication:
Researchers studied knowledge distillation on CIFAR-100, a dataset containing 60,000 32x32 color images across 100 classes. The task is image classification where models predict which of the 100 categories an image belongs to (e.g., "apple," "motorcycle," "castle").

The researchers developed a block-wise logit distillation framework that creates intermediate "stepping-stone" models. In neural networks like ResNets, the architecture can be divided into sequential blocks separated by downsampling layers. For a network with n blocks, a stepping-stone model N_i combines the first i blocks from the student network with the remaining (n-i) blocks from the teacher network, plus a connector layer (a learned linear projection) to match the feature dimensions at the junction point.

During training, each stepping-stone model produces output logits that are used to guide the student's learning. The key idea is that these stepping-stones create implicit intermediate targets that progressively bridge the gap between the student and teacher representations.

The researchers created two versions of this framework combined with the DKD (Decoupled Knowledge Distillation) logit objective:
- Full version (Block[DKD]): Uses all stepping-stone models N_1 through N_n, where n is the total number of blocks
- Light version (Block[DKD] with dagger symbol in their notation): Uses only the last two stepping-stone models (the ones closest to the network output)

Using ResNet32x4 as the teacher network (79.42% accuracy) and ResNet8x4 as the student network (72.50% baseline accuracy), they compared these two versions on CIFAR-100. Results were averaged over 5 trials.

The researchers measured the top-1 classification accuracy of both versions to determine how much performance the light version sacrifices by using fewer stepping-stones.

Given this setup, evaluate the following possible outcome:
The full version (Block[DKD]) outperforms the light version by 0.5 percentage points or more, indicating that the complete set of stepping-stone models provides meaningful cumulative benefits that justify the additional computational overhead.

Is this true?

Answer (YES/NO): NO